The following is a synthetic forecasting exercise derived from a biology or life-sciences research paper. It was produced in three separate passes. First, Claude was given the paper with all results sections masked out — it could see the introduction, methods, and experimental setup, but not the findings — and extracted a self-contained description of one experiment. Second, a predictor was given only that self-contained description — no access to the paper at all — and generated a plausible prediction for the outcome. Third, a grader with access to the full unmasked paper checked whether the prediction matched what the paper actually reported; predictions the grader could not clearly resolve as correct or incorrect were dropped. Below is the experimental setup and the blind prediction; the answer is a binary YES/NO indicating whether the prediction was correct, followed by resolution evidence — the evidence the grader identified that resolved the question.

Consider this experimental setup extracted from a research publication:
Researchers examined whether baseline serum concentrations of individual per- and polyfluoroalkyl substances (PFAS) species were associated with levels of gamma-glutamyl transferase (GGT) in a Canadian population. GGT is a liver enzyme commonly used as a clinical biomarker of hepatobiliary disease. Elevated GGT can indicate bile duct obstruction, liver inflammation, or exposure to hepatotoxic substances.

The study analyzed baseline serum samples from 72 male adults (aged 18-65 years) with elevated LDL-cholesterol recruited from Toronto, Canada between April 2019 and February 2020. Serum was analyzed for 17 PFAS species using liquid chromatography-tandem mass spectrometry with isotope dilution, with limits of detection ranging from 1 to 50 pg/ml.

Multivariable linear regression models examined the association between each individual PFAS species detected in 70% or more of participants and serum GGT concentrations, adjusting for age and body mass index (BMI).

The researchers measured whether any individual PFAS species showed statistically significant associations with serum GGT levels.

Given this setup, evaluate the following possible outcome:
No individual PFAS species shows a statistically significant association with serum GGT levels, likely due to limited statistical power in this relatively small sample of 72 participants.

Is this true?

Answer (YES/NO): NO